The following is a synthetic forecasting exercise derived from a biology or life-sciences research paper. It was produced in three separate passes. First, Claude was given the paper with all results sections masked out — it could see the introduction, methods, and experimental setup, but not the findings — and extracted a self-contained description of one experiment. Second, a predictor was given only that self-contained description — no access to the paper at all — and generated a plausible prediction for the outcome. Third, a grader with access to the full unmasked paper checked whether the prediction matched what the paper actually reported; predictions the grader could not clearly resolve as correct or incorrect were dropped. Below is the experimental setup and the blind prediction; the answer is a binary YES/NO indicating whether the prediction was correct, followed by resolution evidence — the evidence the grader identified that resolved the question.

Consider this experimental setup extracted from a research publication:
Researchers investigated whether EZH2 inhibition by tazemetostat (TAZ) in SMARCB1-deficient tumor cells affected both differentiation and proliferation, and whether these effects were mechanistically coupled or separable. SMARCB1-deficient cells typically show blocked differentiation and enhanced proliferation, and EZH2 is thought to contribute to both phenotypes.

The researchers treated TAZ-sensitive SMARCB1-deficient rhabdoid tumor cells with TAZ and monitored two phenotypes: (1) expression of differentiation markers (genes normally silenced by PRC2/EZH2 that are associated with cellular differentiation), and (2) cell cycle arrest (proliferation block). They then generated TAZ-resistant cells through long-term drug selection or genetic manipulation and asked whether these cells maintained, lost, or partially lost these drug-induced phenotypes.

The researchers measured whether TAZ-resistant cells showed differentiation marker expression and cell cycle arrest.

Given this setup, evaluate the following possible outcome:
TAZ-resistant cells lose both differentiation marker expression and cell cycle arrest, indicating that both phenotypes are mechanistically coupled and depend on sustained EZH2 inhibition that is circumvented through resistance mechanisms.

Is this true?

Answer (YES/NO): NO